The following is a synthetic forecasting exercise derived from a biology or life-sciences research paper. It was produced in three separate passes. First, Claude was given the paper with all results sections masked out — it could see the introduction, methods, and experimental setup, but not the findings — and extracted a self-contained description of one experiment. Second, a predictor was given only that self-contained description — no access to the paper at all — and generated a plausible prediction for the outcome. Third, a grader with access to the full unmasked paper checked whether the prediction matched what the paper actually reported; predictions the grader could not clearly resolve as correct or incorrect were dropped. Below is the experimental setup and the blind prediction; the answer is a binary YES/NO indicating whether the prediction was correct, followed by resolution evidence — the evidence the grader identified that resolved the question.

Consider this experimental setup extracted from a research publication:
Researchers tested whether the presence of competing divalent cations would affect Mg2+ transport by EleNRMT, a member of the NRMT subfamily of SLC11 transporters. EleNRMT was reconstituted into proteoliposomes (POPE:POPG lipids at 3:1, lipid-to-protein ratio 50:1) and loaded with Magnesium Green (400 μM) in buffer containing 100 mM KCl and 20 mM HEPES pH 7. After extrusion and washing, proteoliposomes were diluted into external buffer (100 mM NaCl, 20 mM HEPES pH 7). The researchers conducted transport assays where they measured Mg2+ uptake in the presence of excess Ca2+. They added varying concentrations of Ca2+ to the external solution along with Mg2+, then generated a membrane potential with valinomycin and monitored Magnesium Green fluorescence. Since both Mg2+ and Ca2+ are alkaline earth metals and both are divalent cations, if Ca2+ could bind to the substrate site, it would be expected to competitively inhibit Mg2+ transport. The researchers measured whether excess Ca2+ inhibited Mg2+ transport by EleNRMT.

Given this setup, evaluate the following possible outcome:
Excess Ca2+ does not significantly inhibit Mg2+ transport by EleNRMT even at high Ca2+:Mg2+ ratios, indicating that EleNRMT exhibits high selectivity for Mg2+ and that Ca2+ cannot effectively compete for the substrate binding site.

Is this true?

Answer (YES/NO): YES